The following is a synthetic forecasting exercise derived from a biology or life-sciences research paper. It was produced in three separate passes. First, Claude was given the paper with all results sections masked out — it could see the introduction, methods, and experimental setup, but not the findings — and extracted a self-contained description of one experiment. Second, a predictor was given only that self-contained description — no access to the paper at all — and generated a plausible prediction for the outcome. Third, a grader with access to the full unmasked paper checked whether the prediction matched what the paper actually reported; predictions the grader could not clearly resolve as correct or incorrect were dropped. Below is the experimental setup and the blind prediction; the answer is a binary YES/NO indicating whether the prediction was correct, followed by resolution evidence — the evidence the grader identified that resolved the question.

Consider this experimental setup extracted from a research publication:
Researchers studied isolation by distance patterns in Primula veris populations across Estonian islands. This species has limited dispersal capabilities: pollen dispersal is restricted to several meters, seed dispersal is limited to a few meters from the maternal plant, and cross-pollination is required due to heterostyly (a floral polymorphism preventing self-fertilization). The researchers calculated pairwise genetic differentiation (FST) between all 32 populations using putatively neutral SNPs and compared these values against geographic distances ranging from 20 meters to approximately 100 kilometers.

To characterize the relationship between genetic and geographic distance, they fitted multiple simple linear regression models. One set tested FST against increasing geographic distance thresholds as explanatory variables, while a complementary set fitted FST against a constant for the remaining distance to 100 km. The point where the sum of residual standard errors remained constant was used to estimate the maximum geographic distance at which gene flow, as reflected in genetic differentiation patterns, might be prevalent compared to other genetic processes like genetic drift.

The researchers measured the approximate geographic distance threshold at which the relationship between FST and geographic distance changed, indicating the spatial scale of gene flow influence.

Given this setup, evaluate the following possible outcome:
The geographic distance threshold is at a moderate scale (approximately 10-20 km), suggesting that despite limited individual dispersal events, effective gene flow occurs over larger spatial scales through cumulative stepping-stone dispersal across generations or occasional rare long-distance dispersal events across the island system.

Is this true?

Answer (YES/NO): NO